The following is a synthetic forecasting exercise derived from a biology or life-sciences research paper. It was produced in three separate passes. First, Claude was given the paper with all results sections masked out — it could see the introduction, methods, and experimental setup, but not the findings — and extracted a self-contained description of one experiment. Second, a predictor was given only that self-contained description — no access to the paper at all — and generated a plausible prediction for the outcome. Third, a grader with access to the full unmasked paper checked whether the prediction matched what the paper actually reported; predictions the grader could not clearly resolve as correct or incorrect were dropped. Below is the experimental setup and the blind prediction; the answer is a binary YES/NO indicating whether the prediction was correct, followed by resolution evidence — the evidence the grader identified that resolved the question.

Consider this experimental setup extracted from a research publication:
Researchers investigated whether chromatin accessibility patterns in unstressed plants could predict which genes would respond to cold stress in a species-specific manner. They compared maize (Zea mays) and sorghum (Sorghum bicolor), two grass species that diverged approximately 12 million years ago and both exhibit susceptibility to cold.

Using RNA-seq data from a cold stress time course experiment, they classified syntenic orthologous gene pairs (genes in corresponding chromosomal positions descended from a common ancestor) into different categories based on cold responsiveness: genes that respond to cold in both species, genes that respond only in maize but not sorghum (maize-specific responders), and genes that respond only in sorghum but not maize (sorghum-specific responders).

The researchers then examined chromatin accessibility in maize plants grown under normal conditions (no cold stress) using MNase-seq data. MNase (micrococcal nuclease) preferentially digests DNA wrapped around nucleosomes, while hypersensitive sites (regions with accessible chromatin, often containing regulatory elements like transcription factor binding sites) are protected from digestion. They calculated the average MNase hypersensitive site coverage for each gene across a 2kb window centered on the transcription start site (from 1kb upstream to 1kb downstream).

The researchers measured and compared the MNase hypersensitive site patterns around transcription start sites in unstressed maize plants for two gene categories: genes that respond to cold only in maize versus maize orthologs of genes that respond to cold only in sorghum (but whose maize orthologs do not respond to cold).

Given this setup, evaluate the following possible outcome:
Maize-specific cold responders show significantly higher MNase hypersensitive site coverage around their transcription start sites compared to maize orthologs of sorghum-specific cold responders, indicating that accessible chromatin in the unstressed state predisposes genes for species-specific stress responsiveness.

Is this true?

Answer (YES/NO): YES